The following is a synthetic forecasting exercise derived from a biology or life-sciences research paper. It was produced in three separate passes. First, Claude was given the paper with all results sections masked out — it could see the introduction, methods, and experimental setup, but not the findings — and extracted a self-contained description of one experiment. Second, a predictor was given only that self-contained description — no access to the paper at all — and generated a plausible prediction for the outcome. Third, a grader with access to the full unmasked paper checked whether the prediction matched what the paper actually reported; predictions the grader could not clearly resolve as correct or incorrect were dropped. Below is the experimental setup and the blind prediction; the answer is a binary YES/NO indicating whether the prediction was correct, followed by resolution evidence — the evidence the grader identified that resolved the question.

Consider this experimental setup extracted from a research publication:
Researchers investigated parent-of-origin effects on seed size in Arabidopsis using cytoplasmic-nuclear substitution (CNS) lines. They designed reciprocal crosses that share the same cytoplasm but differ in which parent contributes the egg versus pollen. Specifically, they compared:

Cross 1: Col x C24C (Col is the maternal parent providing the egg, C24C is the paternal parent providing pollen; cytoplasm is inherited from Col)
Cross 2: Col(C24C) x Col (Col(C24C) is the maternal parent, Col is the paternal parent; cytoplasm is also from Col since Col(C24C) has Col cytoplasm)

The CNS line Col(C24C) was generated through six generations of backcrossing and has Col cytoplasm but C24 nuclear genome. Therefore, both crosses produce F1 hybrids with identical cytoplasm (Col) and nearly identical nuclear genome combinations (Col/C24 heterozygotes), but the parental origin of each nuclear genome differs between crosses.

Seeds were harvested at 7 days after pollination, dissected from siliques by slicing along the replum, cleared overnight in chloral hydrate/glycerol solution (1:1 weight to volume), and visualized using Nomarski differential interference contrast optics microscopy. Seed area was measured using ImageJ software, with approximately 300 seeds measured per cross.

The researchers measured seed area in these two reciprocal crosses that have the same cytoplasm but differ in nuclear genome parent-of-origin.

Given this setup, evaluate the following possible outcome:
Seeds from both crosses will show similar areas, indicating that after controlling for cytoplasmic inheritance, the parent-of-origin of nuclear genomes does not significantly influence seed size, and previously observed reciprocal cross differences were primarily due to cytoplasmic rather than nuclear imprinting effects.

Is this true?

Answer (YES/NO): NO